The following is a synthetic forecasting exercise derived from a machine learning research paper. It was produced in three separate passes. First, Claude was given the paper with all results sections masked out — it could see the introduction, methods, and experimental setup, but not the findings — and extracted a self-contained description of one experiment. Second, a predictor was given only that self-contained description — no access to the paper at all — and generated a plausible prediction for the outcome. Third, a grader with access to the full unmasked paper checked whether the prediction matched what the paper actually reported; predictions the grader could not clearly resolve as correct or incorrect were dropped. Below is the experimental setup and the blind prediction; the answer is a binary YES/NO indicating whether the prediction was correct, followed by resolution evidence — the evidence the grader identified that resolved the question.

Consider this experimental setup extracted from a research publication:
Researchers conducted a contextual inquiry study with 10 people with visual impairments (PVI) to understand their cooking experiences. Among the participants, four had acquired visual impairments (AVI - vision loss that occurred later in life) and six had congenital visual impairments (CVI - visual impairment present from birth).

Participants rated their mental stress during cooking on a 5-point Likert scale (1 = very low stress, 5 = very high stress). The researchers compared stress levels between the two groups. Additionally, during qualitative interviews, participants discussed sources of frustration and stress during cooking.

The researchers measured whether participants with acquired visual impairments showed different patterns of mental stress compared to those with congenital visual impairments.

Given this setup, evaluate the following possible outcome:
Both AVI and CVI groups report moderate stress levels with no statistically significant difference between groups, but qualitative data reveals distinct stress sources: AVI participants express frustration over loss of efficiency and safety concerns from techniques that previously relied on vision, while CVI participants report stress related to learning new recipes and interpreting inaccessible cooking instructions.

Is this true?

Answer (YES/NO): NO